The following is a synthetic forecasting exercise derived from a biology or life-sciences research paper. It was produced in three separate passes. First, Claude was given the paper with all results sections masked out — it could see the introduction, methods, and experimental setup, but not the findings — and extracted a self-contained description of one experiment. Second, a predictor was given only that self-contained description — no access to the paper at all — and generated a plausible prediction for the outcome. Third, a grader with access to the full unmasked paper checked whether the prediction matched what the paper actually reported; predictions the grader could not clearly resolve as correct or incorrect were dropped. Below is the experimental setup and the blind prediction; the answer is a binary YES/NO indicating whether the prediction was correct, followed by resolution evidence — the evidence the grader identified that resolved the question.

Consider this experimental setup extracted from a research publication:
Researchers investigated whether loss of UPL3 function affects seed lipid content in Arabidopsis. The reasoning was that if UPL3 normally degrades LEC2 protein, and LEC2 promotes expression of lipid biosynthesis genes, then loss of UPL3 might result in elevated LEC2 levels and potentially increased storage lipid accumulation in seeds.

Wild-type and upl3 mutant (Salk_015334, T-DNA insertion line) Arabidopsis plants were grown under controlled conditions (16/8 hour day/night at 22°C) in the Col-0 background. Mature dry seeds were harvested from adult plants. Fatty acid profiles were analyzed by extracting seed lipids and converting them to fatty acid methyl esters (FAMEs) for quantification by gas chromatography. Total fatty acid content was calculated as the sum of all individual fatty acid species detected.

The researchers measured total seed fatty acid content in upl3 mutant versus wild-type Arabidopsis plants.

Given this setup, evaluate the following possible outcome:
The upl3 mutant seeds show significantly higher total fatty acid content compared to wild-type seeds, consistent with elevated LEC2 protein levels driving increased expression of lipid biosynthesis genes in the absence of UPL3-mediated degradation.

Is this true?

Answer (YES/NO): YES